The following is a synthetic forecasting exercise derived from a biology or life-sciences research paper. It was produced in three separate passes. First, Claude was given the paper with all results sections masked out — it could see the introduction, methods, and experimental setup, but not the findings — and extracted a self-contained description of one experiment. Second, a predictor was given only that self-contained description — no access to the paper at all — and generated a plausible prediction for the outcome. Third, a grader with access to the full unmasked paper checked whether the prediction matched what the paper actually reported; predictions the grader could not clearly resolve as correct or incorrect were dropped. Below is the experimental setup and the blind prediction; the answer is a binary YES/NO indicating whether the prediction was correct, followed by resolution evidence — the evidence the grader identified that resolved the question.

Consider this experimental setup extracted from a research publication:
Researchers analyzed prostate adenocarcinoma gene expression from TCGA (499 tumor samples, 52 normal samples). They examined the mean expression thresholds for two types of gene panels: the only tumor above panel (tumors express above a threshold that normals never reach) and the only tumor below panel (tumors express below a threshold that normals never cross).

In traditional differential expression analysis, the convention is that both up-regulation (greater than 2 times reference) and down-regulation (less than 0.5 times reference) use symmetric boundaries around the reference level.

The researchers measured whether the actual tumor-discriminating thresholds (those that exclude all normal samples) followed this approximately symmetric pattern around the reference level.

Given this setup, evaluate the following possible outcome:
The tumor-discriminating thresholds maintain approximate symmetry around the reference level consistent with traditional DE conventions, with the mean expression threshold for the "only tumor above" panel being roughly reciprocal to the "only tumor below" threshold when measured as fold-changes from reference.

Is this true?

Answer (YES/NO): YES